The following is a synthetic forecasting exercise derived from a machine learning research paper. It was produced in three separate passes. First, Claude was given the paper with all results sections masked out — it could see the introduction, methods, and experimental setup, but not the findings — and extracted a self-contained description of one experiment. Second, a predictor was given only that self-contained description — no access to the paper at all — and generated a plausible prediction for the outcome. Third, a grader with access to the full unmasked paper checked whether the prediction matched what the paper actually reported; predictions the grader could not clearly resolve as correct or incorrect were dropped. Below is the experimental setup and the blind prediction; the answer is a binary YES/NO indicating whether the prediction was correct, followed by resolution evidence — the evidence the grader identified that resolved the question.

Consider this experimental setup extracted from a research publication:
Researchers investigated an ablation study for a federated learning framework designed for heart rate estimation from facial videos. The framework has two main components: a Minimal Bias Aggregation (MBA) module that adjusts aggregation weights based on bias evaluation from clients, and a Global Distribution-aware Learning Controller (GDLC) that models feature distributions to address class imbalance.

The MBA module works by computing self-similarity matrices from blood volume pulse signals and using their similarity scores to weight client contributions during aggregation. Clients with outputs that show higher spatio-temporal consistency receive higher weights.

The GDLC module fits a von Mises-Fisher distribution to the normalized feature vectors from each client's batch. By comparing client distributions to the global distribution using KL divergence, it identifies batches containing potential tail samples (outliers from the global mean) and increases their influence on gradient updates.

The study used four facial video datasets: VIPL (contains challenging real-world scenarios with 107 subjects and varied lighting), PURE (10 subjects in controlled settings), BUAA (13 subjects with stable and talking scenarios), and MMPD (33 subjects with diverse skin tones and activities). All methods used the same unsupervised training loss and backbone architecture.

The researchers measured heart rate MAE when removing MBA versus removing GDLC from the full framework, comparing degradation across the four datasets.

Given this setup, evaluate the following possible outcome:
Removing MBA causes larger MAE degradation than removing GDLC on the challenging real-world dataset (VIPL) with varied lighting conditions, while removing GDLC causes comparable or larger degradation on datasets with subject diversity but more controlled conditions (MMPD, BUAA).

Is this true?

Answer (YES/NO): NO